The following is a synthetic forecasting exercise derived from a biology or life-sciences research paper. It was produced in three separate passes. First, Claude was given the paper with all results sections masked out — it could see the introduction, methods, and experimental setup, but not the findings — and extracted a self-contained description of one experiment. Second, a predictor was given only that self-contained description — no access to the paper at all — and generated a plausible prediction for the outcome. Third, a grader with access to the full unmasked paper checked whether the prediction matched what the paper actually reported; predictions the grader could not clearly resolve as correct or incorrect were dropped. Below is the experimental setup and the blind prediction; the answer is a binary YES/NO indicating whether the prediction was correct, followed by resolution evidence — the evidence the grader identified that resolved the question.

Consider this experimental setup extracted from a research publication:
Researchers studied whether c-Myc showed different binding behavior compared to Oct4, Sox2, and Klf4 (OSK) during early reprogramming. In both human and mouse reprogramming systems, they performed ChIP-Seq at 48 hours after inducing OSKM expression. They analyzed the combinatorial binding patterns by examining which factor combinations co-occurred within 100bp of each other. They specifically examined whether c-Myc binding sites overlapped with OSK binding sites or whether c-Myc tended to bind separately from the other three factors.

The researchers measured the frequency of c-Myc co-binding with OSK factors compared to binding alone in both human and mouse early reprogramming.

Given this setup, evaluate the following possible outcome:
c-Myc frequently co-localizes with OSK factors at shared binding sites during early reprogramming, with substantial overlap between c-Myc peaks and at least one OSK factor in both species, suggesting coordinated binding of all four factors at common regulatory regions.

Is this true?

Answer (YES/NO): YES